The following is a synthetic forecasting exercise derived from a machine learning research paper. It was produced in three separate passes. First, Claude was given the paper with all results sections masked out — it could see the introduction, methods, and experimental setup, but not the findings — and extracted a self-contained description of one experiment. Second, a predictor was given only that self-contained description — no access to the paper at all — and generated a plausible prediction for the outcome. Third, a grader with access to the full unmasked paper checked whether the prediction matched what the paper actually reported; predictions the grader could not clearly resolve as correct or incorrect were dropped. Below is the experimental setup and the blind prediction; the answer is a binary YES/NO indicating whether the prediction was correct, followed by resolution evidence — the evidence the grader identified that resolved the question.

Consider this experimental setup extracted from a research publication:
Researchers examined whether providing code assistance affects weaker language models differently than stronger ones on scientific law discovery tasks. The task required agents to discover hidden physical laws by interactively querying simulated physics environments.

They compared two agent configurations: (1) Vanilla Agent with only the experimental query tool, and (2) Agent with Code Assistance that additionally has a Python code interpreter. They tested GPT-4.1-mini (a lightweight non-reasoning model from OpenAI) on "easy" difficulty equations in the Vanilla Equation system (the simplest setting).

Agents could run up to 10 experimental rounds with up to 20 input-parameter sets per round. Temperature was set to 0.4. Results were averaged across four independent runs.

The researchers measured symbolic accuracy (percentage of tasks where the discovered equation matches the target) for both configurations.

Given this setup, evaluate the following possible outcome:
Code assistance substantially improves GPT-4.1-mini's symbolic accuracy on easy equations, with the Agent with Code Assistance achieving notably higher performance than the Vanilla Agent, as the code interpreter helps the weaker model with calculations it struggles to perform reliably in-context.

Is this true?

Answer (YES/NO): YES